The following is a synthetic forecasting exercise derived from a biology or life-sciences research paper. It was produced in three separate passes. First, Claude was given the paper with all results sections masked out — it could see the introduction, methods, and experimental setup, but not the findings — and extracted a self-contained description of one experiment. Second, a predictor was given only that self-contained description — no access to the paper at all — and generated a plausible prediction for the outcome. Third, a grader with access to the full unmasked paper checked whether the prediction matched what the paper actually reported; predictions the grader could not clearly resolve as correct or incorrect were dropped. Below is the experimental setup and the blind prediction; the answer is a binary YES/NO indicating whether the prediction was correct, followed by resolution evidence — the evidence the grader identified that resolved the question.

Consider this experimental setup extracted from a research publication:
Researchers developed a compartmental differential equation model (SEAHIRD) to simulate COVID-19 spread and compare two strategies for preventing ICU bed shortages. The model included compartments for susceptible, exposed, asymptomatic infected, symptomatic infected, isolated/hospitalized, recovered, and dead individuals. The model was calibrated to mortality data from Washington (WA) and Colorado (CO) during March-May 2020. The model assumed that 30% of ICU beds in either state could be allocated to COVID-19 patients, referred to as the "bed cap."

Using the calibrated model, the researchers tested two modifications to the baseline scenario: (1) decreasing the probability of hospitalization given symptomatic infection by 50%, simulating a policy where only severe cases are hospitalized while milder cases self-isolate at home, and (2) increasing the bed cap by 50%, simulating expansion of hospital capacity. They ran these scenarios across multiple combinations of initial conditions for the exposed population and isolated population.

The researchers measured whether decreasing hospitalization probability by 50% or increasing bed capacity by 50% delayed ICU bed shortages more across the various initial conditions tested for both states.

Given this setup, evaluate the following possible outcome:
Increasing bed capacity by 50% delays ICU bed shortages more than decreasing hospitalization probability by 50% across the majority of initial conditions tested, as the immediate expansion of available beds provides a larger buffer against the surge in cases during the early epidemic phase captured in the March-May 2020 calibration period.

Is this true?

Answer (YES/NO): NO